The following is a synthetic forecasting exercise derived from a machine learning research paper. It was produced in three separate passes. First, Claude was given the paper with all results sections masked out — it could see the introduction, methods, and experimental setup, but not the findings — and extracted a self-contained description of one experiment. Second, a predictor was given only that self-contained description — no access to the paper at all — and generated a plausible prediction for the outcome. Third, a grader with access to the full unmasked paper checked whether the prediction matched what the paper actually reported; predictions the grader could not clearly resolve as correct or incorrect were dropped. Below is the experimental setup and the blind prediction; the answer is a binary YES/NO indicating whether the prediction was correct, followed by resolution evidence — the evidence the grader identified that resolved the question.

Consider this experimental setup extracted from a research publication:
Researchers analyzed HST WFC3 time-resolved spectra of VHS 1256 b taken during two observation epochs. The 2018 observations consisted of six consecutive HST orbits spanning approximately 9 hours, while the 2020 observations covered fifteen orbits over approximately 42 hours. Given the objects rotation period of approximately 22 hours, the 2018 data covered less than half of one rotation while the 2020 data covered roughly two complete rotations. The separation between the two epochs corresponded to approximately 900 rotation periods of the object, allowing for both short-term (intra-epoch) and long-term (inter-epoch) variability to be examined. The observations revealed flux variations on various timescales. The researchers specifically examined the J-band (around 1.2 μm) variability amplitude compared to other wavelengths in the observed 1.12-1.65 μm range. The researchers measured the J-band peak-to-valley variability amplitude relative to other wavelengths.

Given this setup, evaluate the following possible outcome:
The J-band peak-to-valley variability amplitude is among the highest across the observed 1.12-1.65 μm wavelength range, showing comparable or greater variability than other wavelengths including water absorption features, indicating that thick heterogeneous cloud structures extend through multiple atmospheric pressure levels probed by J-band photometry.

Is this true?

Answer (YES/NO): YES